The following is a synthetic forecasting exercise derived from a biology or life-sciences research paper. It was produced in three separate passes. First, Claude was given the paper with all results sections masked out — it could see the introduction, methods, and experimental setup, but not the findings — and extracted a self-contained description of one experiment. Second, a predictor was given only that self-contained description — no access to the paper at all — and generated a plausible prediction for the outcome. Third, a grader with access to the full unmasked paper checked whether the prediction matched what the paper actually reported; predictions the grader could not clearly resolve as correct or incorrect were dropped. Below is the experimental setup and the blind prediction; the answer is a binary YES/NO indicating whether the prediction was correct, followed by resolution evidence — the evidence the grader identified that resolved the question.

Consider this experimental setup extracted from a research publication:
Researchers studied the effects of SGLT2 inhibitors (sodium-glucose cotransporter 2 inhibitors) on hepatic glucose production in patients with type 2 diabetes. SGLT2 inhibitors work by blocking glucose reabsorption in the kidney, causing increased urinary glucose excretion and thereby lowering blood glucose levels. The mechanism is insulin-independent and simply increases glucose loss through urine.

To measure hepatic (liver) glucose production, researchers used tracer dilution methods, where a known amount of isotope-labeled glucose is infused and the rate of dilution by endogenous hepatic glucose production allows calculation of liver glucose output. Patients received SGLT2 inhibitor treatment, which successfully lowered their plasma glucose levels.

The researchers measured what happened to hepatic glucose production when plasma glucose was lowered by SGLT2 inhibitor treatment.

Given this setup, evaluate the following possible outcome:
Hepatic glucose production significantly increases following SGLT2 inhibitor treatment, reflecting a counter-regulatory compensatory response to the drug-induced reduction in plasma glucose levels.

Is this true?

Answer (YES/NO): YES